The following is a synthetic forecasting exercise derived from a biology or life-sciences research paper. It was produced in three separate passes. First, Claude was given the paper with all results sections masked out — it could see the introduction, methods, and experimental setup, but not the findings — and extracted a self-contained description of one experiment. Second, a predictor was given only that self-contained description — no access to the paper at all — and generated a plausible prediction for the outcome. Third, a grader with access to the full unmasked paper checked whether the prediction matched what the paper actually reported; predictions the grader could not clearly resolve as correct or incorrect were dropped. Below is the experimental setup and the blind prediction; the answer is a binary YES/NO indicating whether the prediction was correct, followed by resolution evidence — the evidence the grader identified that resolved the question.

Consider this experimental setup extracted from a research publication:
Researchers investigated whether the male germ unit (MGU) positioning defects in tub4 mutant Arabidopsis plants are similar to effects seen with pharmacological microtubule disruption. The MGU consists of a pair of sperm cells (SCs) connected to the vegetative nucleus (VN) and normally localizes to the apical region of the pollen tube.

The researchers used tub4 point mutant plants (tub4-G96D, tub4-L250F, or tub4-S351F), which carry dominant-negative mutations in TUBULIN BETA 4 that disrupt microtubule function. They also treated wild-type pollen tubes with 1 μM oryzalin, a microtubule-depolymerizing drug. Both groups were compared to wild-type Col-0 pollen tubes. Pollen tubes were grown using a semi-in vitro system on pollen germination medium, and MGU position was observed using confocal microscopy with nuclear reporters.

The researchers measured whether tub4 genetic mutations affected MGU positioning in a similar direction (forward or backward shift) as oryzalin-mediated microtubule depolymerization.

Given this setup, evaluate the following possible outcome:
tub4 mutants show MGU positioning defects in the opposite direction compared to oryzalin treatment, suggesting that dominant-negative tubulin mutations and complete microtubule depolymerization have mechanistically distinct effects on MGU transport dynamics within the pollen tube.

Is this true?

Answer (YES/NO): NO